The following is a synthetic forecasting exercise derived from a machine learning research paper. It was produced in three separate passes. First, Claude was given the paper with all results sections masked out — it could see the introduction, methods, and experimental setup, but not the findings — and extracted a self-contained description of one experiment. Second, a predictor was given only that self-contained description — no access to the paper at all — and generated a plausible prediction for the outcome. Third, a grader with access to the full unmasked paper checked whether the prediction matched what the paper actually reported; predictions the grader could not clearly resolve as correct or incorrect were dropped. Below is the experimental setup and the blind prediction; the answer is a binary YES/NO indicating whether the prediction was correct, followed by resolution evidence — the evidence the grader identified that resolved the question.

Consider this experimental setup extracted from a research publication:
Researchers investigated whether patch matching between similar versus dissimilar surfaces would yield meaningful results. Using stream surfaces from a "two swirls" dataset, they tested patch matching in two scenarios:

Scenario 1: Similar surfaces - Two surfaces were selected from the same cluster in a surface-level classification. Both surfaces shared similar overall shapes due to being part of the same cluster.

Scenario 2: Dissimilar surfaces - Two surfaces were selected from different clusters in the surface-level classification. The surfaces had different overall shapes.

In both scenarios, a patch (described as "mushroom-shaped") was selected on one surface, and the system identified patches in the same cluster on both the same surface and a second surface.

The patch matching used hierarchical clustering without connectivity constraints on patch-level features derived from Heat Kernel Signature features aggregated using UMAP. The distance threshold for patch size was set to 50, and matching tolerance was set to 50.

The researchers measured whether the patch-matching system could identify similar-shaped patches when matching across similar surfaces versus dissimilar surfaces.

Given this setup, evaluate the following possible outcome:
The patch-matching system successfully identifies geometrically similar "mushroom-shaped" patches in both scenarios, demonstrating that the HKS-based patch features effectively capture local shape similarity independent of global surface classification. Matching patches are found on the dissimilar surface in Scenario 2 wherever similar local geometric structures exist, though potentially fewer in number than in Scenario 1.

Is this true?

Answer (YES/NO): YES